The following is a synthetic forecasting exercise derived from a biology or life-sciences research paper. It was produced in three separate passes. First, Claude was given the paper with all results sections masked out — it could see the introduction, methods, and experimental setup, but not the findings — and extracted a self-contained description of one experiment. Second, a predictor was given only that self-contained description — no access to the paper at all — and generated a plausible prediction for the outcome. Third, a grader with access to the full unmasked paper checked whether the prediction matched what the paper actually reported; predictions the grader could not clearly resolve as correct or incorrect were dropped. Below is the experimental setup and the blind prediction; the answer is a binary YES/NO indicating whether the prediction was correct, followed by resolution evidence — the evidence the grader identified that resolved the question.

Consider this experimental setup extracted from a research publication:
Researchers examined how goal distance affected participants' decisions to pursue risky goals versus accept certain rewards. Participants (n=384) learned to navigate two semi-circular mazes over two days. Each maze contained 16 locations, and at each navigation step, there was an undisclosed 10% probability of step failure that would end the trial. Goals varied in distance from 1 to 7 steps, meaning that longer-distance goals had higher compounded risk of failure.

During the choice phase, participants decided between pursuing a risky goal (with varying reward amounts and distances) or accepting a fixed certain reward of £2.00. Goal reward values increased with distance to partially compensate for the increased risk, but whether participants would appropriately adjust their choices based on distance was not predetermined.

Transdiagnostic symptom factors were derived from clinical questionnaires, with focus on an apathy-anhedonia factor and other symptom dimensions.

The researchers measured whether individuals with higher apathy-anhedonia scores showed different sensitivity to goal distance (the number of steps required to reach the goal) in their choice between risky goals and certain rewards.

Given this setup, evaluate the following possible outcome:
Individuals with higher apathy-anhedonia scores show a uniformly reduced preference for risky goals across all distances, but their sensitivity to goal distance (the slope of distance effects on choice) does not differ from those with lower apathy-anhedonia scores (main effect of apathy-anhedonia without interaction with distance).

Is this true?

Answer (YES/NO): NO